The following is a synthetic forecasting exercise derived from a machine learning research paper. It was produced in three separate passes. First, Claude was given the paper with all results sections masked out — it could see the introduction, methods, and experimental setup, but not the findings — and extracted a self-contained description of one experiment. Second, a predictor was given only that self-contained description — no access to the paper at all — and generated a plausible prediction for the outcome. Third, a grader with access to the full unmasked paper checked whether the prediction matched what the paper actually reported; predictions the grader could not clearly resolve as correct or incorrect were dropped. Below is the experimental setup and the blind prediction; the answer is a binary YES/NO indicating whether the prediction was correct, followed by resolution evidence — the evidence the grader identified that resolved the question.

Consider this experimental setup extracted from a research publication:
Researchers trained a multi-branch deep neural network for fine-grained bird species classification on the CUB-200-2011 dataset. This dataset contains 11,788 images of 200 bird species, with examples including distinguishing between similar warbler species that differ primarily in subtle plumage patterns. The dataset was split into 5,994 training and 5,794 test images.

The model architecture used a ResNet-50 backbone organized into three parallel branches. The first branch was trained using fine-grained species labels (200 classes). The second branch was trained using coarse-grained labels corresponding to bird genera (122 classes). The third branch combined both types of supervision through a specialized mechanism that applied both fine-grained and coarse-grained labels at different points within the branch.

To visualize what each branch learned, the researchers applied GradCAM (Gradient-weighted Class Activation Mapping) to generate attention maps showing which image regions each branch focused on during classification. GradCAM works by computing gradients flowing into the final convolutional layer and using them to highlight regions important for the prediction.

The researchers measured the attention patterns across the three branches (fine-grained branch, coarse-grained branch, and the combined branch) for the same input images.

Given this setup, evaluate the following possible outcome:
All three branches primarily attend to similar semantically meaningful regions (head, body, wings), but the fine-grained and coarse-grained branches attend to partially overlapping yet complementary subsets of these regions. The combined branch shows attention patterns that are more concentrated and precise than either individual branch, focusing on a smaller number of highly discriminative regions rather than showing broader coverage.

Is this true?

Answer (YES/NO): NO